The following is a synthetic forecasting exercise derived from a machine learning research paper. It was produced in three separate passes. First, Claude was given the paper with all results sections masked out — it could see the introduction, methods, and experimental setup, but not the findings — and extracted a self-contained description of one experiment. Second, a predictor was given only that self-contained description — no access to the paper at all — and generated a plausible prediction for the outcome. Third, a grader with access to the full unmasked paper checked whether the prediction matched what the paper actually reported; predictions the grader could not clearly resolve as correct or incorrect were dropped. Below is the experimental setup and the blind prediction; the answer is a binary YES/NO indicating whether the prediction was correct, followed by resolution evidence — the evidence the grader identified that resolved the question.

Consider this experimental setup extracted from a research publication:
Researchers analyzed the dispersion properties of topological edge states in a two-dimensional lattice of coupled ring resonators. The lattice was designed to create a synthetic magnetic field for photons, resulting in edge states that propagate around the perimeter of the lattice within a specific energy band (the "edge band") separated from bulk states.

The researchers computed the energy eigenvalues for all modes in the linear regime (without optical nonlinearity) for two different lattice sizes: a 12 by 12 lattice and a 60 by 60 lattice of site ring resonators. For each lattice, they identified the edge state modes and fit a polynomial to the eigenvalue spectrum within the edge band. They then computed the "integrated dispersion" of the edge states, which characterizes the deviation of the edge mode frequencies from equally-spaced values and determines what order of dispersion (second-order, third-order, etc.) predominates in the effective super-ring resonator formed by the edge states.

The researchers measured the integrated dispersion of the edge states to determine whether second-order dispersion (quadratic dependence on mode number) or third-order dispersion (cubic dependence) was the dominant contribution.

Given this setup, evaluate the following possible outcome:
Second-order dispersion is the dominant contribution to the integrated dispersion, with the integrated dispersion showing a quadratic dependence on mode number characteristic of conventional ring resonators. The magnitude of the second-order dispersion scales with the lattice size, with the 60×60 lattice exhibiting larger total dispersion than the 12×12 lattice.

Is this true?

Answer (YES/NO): NO